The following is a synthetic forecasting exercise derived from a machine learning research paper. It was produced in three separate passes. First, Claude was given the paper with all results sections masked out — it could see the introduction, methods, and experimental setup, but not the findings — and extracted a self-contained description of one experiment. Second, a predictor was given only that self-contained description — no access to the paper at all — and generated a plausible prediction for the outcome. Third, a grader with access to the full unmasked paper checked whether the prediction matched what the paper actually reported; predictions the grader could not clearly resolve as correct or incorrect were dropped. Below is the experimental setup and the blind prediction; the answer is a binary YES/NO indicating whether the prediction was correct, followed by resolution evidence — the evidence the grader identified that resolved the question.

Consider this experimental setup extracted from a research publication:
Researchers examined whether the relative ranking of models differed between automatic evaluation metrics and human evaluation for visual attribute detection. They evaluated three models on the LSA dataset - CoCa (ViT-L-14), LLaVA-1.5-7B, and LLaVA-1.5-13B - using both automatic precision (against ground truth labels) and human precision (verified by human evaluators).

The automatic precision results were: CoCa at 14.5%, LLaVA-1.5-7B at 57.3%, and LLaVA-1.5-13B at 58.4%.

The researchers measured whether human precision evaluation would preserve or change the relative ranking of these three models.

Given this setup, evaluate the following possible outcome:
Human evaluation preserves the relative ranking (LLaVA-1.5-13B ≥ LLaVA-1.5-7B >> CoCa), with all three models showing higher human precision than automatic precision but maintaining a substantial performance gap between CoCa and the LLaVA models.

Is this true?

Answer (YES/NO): YES